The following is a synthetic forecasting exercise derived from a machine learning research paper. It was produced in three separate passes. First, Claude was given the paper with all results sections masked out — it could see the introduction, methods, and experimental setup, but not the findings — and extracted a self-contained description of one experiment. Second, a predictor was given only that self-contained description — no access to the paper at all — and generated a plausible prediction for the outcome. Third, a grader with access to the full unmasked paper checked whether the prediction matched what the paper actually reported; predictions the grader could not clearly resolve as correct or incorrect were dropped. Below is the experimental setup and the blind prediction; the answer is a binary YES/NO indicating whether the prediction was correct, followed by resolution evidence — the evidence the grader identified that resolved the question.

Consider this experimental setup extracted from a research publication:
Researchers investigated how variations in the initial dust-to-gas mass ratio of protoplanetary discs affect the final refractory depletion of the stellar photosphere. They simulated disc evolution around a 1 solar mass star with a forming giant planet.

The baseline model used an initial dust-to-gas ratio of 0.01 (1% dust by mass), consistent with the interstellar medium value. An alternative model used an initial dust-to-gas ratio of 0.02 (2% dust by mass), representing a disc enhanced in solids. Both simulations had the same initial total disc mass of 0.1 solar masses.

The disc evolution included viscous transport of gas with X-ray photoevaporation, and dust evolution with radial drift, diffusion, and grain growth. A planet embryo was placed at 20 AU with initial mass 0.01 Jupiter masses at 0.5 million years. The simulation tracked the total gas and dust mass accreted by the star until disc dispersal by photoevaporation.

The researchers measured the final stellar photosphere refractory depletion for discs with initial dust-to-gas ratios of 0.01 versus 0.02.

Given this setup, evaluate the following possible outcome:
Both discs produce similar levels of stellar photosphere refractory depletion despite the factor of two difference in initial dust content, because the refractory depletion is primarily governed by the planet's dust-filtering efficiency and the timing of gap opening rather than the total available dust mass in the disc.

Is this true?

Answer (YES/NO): YES